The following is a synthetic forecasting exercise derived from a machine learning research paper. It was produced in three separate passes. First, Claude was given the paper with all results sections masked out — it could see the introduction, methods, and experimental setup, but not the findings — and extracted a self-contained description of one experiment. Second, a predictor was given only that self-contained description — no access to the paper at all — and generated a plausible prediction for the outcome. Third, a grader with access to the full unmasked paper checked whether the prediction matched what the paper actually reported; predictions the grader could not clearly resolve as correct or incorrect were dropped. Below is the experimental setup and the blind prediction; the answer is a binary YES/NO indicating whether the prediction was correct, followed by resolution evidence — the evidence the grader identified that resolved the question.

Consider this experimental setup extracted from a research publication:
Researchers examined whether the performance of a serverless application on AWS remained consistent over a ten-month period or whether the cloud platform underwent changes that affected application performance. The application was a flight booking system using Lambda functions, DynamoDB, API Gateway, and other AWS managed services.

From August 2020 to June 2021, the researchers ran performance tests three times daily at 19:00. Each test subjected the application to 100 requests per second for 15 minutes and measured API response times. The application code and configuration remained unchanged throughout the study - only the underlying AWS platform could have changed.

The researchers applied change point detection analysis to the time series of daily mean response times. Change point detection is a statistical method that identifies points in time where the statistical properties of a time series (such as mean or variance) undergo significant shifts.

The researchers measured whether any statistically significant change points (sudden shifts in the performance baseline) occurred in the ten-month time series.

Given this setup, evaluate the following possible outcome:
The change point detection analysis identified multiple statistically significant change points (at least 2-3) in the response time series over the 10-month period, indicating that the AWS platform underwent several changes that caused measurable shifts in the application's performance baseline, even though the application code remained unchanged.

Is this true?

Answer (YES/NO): YES